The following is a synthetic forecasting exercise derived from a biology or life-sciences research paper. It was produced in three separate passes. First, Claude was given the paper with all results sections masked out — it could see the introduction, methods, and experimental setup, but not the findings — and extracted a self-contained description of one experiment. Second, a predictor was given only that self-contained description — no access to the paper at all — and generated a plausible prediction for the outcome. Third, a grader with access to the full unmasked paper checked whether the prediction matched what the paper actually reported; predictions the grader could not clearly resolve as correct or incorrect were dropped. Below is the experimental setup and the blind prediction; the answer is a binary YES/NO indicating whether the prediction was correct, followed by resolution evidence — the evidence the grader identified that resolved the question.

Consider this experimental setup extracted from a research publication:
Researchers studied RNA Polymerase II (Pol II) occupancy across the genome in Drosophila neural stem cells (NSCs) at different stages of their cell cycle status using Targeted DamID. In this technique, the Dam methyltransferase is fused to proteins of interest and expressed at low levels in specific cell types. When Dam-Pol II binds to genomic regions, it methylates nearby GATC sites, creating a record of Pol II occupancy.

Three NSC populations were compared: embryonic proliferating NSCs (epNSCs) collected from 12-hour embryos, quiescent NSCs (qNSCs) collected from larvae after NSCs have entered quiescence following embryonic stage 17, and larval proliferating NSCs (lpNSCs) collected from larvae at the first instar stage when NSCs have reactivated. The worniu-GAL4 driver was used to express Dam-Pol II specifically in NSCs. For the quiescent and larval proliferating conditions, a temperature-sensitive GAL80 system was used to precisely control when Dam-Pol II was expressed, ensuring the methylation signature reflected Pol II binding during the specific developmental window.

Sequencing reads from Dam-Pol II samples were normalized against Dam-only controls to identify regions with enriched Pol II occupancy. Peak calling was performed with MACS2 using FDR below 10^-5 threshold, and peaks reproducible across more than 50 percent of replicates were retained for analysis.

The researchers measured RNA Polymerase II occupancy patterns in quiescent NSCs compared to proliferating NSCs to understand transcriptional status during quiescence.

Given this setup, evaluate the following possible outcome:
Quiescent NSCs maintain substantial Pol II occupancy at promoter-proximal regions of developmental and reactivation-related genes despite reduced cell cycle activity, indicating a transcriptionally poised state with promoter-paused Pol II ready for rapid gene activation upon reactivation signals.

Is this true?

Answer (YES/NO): NO